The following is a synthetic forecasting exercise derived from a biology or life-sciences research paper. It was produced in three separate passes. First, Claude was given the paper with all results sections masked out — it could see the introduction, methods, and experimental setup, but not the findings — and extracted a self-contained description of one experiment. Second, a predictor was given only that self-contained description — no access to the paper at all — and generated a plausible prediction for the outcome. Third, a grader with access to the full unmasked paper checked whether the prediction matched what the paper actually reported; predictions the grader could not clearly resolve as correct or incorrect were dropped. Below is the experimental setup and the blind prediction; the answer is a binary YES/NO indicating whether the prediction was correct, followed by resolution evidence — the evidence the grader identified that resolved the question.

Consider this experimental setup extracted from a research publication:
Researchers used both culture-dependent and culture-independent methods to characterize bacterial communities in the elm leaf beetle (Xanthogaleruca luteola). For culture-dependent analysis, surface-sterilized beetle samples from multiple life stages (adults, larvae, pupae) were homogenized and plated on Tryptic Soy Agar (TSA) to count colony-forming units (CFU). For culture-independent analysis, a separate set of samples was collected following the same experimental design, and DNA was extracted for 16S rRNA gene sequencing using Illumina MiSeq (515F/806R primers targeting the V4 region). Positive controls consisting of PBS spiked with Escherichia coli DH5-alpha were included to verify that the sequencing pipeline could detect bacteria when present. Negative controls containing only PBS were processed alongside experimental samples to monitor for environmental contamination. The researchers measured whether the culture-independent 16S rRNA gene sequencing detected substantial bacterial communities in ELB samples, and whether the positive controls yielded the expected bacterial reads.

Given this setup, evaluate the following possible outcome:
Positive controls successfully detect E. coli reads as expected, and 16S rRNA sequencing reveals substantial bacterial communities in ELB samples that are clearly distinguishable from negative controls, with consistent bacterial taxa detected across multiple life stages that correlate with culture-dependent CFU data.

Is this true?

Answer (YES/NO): NO